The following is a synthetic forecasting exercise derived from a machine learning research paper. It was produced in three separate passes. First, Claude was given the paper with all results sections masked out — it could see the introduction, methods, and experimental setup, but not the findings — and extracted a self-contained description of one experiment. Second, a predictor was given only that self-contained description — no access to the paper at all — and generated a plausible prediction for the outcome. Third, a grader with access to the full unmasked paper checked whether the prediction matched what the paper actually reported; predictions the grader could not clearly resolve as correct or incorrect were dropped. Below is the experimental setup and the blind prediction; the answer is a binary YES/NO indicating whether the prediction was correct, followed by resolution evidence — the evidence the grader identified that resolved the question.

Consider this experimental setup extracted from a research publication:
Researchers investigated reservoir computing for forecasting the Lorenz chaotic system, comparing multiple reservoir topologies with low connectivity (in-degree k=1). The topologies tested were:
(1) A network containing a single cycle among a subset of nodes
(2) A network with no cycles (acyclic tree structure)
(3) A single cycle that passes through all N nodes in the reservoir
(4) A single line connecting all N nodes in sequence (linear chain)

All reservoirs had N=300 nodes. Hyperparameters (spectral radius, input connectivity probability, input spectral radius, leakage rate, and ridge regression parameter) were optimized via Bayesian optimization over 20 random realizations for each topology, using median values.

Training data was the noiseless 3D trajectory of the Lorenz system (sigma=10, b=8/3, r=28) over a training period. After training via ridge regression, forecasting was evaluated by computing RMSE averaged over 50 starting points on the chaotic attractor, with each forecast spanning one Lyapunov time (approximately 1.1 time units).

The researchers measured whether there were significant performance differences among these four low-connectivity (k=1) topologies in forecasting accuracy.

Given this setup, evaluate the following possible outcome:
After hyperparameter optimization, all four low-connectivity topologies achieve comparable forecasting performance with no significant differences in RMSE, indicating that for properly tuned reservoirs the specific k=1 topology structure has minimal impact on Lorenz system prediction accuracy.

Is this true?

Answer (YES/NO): YES